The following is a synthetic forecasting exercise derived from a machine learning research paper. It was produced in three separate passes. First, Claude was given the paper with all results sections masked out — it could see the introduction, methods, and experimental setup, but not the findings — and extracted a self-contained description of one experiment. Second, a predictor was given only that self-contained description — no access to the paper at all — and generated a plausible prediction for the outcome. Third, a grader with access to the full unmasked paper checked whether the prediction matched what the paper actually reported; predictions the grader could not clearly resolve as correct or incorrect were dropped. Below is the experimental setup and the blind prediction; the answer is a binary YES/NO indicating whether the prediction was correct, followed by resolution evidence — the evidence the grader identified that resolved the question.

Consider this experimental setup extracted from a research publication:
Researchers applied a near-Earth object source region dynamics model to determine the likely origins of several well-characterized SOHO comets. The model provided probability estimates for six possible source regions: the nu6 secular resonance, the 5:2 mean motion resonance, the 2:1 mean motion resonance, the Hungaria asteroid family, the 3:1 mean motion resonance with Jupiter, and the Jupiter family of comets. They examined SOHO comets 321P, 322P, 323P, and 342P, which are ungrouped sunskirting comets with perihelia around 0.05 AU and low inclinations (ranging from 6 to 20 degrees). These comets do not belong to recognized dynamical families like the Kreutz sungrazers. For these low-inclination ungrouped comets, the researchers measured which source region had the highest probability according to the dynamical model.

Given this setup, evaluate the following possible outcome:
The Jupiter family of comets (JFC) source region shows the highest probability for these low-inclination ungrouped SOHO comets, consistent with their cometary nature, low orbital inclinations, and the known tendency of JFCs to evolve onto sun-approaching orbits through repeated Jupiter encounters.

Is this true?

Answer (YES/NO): NO